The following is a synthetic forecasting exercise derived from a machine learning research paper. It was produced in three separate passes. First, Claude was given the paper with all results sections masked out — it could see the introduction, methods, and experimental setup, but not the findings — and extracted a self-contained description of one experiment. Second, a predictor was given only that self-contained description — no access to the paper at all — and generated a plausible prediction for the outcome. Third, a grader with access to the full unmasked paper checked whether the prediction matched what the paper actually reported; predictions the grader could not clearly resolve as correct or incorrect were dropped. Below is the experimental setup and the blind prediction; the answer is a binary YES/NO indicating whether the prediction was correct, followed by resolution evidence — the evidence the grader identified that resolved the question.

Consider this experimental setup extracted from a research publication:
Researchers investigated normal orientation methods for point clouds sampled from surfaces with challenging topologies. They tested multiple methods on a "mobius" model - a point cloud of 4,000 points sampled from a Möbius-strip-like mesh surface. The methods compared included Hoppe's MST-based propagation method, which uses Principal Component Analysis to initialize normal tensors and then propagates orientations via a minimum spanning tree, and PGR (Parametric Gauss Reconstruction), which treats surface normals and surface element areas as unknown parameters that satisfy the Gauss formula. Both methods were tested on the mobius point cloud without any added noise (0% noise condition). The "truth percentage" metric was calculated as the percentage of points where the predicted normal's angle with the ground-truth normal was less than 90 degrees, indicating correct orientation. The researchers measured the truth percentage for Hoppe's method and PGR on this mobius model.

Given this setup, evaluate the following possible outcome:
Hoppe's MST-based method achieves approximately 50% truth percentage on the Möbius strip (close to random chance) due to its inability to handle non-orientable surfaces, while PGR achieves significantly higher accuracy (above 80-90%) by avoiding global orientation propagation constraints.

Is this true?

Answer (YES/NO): NO